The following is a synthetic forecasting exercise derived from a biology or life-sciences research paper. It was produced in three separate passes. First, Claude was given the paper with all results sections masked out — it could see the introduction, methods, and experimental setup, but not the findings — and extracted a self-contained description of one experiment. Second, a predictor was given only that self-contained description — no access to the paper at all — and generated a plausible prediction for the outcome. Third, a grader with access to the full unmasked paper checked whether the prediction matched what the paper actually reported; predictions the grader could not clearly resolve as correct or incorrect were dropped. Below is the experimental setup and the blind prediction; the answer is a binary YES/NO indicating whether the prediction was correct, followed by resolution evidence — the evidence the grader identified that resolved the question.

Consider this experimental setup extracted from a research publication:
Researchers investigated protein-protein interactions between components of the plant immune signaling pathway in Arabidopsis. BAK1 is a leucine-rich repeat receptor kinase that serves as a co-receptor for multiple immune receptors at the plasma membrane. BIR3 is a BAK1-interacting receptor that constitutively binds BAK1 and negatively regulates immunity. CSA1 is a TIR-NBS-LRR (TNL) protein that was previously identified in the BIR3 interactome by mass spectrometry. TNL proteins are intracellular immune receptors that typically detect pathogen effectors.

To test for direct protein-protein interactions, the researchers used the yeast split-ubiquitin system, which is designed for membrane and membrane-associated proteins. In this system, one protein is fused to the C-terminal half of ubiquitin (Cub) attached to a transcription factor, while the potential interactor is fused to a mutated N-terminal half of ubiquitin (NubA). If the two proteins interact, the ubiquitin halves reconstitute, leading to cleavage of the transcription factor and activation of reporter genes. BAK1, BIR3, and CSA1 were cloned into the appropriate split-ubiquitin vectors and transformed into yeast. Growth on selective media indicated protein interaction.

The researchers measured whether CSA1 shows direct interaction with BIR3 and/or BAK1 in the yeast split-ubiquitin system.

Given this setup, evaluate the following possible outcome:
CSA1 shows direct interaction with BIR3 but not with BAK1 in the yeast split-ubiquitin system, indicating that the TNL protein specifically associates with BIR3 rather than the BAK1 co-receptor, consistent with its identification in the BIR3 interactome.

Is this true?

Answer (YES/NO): YES